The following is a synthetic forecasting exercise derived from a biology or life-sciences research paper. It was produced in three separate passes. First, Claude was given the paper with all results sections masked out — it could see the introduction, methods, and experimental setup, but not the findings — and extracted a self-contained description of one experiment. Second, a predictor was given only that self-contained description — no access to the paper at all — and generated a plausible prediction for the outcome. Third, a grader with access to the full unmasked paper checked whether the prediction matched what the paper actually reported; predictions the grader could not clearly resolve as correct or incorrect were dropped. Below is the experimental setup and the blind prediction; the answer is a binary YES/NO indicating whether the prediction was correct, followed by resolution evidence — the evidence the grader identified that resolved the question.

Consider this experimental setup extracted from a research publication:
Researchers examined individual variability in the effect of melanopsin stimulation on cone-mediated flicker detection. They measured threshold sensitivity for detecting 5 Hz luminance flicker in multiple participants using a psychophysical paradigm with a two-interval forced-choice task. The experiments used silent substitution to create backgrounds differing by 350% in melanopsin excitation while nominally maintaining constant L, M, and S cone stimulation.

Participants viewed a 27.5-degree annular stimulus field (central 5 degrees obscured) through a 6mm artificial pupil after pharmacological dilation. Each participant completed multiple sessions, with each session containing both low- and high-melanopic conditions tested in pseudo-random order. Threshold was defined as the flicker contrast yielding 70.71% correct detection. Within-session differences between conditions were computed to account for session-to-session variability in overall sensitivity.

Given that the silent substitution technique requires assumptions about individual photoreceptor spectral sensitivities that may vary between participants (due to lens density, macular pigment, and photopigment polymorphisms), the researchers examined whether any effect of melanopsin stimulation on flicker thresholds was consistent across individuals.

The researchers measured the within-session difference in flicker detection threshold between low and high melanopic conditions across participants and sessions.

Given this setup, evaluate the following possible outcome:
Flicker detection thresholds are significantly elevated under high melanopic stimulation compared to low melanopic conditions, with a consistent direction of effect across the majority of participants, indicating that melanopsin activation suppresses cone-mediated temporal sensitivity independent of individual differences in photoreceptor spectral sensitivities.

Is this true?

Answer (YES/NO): NO